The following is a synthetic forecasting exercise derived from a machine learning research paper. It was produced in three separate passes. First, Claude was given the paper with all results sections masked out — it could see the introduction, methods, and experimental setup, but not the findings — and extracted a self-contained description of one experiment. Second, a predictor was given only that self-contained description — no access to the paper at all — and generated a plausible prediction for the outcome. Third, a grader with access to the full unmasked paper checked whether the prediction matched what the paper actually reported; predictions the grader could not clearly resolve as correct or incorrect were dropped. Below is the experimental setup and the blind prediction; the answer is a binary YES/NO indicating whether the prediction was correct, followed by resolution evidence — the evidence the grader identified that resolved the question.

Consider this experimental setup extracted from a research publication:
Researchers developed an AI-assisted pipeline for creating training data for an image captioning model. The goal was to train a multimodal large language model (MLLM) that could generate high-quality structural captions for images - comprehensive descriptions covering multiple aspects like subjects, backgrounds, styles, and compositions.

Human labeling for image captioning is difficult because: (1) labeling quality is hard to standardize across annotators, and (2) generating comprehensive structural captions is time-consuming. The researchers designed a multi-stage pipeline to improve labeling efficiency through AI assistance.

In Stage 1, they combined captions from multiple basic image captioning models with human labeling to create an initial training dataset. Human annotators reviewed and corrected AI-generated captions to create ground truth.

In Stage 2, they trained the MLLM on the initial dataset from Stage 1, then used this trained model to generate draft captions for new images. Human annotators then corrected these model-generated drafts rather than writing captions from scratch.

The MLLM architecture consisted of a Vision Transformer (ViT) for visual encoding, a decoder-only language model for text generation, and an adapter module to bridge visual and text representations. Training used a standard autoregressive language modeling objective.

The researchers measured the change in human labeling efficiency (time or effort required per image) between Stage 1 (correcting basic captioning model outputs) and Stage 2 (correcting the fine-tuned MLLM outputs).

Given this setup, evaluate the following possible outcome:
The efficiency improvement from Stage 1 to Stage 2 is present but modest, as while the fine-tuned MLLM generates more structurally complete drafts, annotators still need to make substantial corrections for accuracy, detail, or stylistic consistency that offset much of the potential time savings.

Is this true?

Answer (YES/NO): NO